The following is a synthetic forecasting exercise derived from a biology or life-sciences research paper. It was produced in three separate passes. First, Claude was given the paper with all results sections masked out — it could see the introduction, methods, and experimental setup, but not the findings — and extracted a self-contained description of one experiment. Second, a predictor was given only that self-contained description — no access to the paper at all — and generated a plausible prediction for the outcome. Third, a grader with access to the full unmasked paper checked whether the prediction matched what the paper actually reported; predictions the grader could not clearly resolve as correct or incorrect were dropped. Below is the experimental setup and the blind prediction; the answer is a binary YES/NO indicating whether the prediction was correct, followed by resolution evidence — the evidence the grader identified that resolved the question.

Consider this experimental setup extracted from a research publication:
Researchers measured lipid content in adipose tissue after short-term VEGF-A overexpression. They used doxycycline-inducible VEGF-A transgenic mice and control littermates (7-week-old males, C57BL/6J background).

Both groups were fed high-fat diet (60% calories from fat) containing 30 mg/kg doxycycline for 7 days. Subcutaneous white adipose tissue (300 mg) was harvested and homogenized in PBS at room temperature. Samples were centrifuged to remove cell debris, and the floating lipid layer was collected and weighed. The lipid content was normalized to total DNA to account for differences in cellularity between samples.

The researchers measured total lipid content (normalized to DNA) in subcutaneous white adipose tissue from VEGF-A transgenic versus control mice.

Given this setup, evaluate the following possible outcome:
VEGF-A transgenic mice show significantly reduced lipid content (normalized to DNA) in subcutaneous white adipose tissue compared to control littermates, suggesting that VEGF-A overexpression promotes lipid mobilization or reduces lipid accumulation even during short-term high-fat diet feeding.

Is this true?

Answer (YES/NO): YES